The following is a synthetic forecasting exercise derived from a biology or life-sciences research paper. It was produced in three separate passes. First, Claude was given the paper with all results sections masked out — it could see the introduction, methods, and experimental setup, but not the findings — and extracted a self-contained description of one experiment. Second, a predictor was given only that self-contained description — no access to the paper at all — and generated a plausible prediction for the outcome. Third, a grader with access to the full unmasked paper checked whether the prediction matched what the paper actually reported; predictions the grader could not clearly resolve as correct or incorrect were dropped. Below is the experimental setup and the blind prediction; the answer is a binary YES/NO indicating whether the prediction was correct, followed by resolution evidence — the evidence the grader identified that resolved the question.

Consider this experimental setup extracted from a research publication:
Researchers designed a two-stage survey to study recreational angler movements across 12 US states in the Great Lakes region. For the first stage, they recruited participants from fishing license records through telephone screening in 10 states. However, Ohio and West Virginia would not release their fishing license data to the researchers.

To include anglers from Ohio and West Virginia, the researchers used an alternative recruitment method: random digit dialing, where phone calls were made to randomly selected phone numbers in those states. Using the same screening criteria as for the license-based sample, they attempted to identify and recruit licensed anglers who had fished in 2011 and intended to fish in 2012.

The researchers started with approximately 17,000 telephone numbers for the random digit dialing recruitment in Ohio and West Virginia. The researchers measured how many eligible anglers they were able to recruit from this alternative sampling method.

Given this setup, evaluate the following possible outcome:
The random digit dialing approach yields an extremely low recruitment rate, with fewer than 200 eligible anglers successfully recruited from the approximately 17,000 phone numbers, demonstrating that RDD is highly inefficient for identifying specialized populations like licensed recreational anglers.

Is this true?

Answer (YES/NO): NO